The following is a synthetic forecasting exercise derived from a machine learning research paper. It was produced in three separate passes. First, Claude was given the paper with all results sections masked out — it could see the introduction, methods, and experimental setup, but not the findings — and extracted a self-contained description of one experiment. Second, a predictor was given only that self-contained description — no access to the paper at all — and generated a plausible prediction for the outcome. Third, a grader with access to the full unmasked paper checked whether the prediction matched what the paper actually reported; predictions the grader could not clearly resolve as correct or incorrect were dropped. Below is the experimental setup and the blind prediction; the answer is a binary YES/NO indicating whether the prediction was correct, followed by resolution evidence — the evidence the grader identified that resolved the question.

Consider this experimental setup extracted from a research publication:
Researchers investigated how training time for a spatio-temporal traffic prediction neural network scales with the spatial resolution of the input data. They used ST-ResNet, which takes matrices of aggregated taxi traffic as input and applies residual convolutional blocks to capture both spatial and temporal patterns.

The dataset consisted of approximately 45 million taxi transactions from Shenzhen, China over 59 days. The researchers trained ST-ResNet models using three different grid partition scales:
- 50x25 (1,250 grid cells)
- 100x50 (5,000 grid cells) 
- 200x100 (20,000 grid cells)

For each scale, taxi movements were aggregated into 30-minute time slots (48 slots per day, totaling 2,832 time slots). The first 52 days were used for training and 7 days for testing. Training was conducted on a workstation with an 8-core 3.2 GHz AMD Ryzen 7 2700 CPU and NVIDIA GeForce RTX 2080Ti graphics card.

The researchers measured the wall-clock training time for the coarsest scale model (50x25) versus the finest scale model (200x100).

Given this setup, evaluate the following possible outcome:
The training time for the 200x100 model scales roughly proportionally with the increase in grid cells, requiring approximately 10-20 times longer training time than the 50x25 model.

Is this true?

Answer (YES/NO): NO